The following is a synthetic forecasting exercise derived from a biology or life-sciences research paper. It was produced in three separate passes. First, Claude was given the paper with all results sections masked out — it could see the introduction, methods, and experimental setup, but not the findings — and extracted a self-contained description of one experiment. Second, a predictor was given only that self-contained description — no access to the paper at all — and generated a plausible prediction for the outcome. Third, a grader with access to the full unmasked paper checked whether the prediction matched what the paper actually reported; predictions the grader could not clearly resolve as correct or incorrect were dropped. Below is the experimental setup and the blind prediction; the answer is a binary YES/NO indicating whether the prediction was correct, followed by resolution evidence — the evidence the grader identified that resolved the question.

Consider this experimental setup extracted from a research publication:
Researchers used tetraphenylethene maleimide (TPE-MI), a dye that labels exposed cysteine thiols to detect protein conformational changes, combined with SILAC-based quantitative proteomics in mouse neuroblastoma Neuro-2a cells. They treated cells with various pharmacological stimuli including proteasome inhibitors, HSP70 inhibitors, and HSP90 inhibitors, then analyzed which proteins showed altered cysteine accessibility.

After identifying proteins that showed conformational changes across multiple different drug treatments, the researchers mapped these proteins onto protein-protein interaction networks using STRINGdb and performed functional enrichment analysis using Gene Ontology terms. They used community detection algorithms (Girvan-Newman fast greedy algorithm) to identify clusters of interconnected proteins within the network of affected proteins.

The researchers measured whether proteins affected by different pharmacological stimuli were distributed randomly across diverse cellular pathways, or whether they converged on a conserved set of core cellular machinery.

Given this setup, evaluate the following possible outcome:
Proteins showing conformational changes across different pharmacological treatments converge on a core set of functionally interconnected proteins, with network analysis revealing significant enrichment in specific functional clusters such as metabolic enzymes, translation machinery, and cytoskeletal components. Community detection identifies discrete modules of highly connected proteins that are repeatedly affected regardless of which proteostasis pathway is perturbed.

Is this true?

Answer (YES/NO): YES